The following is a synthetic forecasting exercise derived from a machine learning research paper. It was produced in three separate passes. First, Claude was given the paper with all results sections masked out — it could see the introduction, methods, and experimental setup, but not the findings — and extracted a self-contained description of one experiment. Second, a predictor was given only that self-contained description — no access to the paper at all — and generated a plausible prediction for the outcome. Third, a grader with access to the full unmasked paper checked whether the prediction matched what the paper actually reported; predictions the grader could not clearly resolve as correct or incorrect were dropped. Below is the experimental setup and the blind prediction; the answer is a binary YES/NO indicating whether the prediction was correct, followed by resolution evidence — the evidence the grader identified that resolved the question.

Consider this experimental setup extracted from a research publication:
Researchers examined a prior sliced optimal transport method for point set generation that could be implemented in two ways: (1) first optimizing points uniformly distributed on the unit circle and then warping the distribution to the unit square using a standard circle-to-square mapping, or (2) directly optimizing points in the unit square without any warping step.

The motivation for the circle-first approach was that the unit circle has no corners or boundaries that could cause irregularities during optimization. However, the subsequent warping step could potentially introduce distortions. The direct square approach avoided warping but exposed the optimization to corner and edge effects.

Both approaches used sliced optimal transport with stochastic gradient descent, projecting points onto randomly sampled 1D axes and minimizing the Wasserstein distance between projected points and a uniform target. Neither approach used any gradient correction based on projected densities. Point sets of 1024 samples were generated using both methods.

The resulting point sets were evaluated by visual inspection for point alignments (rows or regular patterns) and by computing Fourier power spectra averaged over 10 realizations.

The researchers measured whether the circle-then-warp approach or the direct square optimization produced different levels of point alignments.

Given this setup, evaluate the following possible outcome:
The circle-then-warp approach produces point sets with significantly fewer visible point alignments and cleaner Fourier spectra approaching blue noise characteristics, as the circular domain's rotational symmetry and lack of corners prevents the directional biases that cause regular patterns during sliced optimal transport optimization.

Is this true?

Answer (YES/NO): NO